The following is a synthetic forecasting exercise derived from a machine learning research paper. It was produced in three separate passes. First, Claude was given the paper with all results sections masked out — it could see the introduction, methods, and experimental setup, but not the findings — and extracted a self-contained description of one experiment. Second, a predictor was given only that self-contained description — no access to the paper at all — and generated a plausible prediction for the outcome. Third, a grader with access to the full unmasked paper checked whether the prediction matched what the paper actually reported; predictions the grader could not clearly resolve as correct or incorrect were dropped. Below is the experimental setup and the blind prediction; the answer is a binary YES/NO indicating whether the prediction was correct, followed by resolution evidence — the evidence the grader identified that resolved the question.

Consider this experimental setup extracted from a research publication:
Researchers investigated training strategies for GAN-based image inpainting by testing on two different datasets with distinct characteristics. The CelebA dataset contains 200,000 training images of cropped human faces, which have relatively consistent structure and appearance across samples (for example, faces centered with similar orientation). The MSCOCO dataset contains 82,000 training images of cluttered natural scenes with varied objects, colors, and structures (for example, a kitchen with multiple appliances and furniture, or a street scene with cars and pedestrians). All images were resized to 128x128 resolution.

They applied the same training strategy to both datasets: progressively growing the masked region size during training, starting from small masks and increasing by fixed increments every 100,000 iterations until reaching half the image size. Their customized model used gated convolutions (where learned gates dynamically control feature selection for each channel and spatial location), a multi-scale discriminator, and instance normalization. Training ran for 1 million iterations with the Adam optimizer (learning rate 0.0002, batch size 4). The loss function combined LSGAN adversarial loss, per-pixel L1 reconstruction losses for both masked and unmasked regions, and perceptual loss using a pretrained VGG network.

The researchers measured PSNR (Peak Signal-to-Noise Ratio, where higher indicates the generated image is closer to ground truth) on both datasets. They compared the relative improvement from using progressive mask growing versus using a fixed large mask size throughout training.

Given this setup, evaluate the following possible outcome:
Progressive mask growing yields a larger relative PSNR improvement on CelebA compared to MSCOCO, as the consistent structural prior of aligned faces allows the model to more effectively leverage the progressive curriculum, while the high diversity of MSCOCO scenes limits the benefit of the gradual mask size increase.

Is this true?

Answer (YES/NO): YES